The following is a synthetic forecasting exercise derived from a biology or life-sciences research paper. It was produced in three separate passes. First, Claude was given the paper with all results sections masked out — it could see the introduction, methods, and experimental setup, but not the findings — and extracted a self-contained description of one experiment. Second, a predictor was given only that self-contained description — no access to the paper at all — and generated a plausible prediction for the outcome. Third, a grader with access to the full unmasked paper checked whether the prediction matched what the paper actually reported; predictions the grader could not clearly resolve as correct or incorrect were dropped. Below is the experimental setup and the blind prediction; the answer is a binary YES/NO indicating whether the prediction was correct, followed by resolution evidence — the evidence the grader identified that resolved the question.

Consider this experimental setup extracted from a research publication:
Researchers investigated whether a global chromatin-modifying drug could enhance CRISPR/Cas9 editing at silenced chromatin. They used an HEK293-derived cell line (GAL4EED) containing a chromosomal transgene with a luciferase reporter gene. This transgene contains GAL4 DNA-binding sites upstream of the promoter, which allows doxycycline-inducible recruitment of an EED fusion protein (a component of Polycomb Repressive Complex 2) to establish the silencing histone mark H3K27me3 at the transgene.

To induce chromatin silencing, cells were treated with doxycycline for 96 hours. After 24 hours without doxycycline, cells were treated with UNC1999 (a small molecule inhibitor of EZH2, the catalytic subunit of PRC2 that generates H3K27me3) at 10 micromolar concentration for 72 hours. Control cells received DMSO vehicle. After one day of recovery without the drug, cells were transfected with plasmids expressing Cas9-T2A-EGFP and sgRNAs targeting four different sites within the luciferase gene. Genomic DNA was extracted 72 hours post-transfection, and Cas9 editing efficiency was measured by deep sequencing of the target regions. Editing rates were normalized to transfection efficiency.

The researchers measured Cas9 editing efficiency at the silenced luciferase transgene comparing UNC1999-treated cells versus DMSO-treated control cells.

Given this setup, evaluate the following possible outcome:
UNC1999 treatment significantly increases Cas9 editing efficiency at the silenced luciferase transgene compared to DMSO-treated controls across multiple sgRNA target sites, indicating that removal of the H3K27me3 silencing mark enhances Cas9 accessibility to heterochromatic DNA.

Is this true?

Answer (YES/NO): NO